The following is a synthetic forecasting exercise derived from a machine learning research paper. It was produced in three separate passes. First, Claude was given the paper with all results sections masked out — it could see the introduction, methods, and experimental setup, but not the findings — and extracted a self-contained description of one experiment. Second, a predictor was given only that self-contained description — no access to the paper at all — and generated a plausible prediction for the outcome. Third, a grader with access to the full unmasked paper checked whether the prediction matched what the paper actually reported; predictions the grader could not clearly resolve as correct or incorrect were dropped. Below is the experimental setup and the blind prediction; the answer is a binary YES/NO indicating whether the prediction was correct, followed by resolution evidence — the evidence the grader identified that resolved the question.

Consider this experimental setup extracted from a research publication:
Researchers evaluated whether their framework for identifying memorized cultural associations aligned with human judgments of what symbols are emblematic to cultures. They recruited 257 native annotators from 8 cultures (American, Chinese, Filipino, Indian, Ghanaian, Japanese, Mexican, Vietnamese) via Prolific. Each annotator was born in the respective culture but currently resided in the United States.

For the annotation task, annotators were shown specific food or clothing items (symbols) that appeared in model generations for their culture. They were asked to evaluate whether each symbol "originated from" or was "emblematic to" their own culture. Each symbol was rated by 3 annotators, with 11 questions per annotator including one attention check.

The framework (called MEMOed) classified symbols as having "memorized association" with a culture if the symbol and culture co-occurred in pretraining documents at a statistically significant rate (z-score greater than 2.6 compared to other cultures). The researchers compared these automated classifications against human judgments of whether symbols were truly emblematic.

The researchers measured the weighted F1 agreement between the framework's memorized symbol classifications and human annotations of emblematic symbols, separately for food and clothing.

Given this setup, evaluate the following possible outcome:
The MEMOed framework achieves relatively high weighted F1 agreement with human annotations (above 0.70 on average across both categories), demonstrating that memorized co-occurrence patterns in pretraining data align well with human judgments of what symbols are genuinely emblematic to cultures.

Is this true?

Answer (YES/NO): YES